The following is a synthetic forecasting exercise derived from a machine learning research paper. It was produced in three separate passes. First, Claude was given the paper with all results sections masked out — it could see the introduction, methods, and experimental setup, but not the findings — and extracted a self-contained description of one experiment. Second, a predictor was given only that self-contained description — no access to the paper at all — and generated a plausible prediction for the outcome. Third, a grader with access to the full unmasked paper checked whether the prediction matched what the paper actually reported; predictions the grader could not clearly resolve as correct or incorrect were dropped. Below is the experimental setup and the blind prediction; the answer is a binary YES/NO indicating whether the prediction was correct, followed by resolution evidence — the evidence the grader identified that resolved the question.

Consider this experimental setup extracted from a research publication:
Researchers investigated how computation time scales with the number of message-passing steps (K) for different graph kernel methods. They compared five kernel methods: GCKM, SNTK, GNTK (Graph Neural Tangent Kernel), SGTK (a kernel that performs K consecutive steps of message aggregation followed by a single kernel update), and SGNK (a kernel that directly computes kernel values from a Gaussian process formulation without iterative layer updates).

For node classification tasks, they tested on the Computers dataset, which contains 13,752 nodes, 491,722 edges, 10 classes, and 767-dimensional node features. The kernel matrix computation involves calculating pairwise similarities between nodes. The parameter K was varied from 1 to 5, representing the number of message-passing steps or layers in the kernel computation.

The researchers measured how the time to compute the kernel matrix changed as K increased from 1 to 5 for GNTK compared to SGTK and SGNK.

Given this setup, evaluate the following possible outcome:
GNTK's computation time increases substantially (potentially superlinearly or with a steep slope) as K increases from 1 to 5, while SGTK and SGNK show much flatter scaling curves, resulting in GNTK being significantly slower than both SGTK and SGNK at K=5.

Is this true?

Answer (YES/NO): NO